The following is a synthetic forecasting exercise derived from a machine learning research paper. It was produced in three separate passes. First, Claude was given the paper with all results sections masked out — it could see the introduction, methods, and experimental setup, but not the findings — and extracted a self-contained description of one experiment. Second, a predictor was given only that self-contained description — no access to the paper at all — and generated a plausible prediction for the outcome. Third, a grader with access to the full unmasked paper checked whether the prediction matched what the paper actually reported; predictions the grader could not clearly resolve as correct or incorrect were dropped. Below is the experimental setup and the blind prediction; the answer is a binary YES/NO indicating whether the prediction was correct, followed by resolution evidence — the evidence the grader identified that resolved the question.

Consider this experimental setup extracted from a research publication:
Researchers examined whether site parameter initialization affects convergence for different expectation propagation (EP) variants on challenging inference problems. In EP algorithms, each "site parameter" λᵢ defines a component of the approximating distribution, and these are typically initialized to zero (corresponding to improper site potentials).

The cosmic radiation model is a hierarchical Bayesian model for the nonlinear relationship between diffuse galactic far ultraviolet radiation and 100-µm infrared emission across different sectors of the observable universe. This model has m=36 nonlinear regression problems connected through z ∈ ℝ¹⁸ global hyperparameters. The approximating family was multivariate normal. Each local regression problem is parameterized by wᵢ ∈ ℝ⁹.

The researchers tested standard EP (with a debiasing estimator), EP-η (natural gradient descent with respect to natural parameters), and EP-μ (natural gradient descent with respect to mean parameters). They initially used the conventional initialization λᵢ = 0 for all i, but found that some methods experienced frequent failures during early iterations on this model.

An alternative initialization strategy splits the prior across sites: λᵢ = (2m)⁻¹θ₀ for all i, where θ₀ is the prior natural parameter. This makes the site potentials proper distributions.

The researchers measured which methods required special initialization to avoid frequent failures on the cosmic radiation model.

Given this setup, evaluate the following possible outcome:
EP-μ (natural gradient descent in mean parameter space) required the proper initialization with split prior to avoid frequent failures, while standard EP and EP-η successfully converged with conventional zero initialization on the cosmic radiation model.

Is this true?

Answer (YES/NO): NO